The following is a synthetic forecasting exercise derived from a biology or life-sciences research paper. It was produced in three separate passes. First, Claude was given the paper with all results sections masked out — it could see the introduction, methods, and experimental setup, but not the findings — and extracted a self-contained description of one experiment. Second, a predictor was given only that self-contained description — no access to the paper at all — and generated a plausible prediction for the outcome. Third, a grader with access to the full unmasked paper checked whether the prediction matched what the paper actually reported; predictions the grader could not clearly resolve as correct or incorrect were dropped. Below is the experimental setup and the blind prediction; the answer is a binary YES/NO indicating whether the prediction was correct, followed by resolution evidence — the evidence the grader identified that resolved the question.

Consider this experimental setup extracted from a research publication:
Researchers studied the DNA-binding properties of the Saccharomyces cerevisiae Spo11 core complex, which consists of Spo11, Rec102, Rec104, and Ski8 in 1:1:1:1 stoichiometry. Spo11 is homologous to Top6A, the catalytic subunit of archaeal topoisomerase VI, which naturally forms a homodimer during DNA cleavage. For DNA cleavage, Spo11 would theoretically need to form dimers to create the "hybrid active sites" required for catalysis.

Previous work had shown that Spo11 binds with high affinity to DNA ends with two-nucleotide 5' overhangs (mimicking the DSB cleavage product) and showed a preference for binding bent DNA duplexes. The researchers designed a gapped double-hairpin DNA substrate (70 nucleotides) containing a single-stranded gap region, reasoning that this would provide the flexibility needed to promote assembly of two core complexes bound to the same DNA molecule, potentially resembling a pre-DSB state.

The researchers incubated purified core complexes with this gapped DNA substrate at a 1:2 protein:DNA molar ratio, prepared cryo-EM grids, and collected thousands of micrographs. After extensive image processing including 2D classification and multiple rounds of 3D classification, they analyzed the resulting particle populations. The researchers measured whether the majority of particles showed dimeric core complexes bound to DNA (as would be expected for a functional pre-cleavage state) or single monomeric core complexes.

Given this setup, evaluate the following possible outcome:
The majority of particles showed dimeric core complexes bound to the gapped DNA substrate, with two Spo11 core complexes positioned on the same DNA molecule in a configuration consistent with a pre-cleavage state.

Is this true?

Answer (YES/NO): NO